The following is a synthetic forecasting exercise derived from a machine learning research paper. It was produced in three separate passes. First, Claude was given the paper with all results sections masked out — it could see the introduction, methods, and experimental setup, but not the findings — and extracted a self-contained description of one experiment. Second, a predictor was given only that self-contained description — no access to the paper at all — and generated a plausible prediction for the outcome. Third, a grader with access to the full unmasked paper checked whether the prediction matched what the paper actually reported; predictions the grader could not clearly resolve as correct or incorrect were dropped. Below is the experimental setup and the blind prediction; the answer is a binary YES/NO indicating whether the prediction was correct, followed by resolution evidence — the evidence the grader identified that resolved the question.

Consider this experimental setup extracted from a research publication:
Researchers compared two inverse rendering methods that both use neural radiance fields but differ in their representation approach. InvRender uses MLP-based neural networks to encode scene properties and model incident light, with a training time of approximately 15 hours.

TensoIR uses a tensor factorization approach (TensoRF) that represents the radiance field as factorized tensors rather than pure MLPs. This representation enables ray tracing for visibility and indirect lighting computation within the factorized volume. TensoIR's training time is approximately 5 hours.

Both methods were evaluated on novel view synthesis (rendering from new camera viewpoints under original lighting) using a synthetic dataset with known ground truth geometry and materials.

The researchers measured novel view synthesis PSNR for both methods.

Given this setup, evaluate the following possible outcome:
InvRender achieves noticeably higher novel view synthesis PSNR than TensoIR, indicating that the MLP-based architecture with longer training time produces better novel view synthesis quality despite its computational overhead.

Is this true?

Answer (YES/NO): NO